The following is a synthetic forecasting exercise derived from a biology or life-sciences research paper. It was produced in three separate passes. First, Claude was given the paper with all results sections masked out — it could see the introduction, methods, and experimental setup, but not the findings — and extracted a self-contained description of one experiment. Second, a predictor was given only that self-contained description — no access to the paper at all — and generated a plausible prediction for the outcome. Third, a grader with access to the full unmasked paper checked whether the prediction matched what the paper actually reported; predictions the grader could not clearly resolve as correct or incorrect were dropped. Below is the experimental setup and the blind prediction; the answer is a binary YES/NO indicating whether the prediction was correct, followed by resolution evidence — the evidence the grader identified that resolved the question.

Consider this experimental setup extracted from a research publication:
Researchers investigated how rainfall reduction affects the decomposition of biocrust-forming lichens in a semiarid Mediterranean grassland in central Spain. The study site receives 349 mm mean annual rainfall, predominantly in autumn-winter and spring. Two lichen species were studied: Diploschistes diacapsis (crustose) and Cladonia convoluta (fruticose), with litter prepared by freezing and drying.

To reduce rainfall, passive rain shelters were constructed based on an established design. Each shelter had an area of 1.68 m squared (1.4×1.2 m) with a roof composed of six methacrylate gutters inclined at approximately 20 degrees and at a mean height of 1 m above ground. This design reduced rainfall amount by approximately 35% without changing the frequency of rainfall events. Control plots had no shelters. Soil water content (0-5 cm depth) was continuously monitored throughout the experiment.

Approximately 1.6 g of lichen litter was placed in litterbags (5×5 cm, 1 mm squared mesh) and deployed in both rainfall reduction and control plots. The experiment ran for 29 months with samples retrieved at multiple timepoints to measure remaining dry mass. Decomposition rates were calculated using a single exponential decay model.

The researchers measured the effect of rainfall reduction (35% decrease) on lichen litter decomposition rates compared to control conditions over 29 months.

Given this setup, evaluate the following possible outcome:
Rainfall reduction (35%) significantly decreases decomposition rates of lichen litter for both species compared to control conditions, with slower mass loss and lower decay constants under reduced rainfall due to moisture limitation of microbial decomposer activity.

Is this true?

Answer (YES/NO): NO